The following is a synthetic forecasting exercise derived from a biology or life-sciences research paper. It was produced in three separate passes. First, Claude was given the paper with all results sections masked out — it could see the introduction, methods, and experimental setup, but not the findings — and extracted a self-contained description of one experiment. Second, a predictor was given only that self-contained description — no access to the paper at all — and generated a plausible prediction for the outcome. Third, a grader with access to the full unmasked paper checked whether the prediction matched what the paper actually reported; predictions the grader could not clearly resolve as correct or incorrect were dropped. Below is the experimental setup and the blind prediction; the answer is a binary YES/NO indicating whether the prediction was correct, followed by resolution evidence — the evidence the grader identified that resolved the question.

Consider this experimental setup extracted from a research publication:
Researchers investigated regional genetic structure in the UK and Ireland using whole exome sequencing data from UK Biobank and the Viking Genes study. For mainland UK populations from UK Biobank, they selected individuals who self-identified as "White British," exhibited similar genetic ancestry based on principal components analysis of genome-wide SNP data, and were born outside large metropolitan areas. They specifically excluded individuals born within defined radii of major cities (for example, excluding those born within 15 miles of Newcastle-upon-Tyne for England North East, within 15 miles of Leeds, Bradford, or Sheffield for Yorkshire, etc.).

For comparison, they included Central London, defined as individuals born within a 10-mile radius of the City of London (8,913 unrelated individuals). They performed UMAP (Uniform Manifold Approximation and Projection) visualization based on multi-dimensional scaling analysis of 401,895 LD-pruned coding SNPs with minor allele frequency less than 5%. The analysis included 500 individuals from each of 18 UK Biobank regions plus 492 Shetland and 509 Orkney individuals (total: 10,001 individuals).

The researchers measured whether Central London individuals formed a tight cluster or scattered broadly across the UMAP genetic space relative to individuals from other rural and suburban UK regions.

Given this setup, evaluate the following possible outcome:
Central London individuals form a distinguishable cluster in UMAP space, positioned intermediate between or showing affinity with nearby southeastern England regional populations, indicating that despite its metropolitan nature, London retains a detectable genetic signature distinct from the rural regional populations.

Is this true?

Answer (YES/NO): NO